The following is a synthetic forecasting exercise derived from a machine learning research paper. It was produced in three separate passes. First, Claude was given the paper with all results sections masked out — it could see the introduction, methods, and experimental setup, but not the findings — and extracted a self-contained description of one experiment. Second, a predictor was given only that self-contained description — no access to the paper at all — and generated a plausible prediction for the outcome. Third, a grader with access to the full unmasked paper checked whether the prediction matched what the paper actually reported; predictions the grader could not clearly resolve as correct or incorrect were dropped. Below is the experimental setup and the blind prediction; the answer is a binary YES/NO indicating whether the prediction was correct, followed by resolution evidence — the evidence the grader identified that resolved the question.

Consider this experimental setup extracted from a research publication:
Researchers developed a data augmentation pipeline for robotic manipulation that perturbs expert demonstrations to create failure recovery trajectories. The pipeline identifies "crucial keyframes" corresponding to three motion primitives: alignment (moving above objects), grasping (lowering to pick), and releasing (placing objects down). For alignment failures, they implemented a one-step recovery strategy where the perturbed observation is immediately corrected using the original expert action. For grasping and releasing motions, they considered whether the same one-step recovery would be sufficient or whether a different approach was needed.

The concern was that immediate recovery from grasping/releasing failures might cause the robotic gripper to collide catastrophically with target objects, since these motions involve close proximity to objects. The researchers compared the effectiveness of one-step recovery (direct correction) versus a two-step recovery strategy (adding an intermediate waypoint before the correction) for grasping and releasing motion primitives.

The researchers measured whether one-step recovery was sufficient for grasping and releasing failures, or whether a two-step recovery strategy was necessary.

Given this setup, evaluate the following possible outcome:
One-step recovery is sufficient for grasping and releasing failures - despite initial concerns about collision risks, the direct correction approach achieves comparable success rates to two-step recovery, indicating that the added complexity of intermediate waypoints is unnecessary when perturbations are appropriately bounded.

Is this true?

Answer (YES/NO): NO